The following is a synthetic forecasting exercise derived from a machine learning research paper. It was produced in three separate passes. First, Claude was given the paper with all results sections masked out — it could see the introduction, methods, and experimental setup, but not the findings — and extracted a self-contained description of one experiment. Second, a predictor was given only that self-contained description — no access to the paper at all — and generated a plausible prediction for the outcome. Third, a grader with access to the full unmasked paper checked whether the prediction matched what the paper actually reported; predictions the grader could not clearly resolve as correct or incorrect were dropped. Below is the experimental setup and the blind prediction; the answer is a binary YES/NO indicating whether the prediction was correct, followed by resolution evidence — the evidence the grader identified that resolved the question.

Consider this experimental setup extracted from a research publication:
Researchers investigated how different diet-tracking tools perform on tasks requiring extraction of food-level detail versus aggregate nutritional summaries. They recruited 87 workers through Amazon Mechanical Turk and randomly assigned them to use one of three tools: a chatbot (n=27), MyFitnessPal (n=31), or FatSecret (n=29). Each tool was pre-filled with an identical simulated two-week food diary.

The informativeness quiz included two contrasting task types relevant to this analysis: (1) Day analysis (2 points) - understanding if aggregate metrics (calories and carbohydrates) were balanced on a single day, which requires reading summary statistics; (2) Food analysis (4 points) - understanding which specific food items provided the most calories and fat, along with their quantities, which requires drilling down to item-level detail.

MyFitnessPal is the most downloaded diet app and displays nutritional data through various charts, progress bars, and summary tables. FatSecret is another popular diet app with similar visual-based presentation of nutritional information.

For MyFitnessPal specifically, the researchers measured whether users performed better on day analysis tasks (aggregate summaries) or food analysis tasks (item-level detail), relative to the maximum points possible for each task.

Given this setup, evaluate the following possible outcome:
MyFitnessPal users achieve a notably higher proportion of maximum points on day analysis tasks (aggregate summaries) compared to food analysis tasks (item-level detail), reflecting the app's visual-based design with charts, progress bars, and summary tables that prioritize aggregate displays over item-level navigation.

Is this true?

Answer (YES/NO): YES